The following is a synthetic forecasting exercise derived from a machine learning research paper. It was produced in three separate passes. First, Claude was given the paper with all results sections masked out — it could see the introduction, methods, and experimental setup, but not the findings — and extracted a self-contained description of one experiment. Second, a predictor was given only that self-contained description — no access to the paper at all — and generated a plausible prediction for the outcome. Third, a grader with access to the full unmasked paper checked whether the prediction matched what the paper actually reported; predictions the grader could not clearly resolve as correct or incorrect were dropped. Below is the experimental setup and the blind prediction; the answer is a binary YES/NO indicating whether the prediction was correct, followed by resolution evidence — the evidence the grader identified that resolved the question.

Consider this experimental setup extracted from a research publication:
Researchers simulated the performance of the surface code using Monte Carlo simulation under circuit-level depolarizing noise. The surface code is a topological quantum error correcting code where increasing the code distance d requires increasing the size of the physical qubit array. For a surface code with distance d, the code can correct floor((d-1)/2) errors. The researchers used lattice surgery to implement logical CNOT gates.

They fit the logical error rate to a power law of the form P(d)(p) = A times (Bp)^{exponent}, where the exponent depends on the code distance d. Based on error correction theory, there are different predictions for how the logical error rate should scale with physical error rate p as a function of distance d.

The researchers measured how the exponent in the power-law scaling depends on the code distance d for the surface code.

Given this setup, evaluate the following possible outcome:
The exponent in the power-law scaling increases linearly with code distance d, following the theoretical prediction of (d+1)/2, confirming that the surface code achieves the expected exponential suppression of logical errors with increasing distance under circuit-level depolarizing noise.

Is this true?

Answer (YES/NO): YES